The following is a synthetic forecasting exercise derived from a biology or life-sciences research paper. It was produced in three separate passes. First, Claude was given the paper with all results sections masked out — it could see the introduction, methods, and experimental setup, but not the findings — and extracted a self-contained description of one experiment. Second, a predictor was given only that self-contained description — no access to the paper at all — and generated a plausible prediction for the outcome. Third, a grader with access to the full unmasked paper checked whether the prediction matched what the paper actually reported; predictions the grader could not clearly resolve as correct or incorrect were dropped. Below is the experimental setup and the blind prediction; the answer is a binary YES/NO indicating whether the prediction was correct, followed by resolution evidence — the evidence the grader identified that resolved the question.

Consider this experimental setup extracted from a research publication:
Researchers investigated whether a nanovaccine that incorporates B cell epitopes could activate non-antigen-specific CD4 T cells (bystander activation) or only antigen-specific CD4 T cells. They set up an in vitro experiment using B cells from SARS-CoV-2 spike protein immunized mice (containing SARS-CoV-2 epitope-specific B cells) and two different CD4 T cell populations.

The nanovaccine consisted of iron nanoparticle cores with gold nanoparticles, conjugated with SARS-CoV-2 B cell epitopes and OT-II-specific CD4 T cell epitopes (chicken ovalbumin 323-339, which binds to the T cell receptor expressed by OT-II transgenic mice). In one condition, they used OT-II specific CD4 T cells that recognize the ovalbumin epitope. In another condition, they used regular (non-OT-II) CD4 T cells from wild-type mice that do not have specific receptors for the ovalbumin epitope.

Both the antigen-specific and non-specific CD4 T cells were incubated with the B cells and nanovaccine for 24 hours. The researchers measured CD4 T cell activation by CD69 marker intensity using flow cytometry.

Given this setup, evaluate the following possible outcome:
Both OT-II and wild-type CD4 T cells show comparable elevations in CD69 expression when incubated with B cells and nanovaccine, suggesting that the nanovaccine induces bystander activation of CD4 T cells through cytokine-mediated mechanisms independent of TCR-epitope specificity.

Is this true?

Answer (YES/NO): NO